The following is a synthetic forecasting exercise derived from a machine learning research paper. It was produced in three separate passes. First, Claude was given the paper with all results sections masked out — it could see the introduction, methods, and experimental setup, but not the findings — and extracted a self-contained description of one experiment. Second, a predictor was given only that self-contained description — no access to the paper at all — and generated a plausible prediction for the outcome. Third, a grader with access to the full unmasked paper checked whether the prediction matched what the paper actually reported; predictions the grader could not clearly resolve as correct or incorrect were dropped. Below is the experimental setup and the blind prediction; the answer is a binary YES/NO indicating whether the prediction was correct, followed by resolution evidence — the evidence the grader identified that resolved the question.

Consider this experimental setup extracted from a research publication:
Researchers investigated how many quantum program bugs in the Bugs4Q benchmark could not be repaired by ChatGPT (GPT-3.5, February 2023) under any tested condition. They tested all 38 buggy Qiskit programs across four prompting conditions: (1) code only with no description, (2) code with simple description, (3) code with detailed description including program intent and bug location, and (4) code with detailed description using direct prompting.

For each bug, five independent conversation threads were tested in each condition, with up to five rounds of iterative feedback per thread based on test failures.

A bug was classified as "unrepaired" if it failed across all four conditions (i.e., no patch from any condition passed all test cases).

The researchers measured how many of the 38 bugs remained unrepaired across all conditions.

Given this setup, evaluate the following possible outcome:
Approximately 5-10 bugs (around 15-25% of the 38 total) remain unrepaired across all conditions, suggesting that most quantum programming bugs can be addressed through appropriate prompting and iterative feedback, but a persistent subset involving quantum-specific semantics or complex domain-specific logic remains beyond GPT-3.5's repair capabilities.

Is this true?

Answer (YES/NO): YES